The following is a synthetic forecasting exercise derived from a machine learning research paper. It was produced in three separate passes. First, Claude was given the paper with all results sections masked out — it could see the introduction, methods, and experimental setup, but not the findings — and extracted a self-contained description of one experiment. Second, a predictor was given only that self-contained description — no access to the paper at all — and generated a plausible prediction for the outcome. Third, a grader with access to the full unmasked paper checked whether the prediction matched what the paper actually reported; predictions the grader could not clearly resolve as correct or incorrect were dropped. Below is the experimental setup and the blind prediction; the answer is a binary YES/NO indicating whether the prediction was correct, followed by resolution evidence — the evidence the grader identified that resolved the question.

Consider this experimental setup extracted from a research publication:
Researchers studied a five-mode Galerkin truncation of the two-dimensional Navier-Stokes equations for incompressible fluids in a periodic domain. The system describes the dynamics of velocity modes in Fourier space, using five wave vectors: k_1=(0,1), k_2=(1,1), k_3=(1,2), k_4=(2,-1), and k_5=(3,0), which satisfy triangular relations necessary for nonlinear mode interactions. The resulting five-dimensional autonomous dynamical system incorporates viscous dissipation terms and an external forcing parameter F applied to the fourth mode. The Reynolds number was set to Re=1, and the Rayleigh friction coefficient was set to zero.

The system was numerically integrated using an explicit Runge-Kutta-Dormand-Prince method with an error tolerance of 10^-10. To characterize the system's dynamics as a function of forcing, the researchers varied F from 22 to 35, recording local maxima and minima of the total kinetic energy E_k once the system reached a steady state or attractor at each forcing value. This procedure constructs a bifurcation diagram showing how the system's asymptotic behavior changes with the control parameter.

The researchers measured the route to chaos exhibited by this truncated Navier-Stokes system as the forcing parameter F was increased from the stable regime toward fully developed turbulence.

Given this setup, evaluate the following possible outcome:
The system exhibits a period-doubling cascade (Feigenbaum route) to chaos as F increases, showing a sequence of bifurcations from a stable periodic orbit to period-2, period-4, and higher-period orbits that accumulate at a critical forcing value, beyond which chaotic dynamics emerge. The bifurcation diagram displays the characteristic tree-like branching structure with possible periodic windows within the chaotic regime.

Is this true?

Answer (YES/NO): YES